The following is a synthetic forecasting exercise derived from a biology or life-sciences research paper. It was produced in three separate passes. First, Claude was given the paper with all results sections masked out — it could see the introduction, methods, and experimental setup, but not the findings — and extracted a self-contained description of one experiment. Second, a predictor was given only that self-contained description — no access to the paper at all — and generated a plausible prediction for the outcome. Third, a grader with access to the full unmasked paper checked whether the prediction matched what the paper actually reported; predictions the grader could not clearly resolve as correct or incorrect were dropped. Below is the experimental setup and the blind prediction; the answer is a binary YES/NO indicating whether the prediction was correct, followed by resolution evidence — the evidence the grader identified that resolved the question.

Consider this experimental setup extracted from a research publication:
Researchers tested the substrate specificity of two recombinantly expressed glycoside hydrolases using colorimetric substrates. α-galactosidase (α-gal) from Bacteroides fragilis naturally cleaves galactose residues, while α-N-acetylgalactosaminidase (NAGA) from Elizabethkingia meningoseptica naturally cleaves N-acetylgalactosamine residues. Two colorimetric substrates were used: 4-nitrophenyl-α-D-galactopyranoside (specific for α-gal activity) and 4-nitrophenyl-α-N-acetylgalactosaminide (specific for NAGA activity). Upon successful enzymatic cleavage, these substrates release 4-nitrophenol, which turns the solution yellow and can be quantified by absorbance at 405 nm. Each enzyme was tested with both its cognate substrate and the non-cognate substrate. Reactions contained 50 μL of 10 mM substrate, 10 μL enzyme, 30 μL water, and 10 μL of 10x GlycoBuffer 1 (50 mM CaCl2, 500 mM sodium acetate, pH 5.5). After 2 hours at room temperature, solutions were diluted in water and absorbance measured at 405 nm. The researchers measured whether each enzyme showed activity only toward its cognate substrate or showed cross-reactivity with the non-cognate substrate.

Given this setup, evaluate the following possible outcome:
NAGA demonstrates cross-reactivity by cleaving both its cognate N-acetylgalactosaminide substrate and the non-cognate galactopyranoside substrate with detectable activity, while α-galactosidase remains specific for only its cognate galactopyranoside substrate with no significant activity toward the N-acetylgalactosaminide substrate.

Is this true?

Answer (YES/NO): NO